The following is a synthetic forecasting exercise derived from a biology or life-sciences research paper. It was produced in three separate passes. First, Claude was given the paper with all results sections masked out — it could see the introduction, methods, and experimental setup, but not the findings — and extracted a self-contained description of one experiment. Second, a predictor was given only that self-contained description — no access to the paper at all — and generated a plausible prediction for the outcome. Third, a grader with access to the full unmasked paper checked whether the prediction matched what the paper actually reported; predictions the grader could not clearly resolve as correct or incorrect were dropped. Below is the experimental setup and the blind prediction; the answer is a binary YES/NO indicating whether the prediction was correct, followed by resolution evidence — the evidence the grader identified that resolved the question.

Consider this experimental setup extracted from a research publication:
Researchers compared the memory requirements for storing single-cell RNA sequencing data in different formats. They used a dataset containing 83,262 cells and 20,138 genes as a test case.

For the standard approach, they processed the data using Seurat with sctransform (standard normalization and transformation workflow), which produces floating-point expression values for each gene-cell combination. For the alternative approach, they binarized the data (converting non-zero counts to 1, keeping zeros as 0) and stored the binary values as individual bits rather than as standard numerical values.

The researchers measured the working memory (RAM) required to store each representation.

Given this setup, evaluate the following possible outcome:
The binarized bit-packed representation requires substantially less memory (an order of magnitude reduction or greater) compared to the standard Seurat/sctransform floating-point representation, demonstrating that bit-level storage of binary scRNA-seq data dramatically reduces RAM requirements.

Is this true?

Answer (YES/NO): YES